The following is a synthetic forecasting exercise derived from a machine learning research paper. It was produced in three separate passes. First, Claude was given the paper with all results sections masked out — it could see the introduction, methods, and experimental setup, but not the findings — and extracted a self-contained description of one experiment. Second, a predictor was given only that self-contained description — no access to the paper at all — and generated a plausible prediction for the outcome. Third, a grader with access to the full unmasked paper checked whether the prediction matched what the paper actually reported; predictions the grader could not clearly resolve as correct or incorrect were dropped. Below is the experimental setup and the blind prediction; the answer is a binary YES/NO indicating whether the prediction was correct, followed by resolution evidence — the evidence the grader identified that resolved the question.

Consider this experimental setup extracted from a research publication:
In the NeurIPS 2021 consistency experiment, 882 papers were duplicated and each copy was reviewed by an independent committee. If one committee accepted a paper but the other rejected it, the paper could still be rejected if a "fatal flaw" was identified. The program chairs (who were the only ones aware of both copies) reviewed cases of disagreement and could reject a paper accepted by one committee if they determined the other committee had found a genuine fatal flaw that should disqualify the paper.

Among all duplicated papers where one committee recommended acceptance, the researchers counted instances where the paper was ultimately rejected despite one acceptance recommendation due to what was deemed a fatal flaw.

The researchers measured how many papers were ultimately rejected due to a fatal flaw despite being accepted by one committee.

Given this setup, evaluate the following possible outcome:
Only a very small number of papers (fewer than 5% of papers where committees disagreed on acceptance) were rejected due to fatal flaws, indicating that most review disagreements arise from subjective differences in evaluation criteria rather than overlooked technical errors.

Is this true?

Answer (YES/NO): YES